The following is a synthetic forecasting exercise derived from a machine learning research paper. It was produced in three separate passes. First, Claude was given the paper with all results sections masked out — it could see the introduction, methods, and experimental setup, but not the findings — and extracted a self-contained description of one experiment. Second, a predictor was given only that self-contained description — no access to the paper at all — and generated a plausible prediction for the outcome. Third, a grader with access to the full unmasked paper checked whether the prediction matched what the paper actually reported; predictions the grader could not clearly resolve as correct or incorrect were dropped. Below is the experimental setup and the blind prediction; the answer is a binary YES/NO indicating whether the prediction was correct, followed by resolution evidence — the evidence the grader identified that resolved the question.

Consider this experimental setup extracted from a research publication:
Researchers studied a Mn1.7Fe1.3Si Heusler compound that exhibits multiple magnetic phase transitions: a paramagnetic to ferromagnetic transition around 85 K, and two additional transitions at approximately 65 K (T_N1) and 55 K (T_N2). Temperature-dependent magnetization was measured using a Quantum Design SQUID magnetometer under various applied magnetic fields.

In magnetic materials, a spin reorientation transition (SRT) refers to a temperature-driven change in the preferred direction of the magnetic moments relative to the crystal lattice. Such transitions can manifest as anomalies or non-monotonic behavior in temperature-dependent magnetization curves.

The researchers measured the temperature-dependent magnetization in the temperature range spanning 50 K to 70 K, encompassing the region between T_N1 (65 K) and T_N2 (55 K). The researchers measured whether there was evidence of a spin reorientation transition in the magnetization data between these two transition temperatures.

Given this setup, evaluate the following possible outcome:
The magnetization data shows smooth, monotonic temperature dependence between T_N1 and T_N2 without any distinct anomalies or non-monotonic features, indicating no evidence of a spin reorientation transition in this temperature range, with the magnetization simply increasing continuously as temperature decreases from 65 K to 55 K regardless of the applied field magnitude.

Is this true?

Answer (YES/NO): NO